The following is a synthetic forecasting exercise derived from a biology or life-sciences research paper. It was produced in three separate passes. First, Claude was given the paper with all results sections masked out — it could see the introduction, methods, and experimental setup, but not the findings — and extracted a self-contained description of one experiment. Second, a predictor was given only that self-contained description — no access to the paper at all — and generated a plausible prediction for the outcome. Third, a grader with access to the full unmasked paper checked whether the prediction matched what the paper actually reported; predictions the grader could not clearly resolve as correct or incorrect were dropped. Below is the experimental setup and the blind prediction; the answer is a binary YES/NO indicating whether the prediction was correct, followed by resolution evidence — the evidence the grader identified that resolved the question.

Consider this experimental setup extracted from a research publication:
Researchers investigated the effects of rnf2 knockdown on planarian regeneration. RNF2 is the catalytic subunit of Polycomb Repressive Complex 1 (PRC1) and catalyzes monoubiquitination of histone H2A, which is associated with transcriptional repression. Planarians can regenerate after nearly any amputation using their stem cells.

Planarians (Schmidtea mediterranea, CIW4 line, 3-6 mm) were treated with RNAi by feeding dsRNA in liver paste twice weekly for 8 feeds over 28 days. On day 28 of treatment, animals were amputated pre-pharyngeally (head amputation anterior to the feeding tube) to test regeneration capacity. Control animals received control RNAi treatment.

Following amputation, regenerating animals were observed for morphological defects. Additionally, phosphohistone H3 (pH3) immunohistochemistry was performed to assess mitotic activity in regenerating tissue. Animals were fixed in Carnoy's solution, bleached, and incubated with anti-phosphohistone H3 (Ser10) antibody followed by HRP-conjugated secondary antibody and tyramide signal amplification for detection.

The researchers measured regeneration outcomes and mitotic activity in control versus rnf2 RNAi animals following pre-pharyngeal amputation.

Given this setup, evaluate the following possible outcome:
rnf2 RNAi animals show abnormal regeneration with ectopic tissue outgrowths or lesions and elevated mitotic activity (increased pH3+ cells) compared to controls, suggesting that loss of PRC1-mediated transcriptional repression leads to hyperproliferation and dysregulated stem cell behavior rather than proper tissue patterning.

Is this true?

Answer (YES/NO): NO